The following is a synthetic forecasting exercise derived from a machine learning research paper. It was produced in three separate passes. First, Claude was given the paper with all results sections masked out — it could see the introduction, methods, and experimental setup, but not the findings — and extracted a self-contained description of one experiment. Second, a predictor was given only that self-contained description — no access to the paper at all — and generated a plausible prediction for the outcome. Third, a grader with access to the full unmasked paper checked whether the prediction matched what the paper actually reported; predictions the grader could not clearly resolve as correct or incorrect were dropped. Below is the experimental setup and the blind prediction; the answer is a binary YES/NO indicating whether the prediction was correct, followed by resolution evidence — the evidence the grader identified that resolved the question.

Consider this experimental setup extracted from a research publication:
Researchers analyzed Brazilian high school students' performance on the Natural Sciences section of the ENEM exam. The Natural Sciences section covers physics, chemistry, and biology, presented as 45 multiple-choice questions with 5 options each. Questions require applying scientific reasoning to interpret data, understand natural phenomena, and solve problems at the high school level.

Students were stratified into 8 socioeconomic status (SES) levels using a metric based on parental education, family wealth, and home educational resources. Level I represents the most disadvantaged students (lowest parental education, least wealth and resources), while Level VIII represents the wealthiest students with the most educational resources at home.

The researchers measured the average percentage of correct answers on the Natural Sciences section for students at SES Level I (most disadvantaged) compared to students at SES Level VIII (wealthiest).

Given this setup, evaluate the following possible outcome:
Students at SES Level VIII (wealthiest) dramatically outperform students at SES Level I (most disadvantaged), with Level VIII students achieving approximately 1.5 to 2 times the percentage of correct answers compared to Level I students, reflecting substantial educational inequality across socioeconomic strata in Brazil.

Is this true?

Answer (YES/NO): NO